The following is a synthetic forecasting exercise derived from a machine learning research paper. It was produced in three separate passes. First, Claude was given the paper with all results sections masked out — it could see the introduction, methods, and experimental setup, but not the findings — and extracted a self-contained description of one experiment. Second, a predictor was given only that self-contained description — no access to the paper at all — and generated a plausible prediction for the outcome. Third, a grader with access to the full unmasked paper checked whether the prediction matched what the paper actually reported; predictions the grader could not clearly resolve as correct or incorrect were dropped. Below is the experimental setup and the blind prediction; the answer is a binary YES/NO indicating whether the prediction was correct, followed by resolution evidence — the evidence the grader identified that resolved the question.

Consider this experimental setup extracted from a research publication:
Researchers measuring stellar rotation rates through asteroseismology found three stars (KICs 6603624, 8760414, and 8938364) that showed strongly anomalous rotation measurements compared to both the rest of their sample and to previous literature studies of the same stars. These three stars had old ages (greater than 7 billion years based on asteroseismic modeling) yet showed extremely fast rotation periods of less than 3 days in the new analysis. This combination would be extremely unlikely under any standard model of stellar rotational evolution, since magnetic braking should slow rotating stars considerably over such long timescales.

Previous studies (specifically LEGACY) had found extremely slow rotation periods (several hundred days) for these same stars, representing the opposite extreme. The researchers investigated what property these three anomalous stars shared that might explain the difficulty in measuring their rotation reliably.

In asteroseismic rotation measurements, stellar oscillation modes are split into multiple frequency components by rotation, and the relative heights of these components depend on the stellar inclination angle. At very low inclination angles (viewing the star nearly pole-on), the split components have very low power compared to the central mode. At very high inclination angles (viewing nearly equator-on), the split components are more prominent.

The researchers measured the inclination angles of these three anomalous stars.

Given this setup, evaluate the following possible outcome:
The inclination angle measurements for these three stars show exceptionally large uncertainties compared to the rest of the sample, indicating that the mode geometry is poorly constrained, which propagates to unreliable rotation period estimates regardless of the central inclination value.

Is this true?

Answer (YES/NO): NO